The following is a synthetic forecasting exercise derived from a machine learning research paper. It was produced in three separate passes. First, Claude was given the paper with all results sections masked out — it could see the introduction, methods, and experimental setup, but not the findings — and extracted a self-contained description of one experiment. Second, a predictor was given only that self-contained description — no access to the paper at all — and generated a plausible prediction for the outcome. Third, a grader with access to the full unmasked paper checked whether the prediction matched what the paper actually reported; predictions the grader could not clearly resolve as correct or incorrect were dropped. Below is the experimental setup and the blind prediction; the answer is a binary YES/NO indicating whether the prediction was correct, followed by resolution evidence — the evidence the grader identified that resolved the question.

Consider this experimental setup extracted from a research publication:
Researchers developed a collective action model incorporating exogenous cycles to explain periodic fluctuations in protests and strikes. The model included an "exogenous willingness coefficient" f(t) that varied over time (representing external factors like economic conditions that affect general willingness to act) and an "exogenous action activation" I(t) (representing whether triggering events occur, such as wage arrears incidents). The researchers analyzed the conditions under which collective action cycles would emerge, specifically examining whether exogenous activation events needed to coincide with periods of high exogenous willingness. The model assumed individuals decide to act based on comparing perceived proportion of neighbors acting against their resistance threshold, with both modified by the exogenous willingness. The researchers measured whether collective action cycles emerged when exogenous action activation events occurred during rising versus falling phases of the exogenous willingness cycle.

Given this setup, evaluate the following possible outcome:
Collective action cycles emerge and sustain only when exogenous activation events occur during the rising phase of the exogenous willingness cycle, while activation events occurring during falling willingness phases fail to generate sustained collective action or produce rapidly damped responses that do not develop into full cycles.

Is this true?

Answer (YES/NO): YES